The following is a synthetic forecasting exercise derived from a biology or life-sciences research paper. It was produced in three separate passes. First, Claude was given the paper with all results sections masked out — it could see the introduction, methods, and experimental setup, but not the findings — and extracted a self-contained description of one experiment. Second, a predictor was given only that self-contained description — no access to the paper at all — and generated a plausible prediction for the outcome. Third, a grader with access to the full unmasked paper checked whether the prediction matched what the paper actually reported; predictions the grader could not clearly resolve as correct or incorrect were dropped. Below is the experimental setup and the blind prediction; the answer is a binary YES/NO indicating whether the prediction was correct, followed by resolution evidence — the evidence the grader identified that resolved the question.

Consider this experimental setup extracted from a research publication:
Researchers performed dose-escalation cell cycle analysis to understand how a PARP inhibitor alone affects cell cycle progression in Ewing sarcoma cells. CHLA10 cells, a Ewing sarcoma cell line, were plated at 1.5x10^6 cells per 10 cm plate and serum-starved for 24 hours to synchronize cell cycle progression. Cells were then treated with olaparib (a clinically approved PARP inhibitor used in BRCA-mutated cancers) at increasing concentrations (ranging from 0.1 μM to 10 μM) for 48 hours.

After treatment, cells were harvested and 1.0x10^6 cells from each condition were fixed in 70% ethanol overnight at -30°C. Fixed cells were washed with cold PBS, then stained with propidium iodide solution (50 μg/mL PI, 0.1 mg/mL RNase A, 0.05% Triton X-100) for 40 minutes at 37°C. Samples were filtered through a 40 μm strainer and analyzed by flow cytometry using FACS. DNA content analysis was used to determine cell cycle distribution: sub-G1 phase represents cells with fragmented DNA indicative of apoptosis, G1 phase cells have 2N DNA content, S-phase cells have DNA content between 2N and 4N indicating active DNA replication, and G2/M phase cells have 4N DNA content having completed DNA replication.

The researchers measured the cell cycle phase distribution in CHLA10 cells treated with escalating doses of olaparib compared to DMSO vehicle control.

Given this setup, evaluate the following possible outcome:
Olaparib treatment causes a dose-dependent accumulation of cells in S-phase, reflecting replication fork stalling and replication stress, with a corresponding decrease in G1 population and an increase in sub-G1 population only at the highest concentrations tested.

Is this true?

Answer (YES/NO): NO